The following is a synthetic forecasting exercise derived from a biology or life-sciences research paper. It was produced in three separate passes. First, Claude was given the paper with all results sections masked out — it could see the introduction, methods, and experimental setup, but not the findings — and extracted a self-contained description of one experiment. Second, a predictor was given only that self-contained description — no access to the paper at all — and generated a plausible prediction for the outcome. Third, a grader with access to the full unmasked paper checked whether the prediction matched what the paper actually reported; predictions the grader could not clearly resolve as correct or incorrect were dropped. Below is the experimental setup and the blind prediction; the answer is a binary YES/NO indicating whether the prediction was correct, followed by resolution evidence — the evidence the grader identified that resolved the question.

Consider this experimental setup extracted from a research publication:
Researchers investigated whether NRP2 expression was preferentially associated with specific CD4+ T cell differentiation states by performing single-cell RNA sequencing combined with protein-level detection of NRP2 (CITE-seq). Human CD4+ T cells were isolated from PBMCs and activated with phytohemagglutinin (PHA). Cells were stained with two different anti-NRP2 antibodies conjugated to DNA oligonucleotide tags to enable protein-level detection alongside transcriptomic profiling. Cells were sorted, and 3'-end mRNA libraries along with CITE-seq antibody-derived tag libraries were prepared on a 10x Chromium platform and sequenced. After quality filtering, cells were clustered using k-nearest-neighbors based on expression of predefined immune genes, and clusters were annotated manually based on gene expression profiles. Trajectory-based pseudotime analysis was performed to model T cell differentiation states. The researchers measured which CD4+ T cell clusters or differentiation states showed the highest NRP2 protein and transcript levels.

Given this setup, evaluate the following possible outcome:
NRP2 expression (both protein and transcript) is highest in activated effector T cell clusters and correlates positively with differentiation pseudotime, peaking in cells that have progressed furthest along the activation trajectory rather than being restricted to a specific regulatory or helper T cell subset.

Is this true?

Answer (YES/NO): YES